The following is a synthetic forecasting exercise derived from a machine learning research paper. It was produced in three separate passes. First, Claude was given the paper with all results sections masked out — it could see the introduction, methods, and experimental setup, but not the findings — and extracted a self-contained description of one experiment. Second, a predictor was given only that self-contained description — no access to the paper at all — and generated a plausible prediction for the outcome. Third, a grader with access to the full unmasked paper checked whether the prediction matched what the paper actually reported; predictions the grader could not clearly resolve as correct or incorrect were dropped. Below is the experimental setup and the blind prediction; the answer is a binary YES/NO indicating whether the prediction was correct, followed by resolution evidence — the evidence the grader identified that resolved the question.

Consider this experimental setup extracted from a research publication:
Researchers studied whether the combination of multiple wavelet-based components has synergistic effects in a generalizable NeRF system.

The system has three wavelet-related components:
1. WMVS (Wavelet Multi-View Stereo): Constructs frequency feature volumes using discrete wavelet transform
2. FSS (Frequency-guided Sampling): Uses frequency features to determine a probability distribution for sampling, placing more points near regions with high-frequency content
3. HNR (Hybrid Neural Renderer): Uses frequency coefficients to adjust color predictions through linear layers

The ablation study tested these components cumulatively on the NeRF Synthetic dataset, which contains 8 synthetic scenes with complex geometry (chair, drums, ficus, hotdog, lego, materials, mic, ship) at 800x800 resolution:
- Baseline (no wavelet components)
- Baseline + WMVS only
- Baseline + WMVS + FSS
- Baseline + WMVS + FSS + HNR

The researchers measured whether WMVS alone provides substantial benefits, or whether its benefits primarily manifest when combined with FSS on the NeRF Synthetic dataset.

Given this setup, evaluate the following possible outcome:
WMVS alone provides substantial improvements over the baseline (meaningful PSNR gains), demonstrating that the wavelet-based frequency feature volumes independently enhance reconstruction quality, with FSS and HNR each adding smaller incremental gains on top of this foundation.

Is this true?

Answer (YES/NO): NO